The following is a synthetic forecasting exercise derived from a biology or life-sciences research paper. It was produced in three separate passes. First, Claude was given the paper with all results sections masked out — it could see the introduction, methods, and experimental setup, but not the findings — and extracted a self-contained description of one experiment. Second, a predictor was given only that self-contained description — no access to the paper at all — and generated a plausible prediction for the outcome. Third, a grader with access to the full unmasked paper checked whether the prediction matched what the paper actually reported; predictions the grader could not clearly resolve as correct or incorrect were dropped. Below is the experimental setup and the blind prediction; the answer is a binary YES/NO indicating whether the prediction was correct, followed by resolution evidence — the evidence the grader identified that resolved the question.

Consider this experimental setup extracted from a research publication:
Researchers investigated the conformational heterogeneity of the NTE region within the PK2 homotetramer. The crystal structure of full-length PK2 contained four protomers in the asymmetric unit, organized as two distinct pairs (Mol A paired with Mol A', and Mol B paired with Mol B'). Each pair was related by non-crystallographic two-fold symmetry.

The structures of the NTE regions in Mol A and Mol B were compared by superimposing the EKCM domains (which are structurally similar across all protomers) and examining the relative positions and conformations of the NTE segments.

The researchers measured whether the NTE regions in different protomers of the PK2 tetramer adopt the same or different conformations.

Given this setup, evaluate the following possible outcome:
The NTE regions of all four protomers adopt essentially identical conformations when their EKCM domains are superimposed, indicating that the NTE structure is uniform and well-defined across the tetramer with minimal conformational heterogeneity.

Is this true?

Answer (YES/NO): NO